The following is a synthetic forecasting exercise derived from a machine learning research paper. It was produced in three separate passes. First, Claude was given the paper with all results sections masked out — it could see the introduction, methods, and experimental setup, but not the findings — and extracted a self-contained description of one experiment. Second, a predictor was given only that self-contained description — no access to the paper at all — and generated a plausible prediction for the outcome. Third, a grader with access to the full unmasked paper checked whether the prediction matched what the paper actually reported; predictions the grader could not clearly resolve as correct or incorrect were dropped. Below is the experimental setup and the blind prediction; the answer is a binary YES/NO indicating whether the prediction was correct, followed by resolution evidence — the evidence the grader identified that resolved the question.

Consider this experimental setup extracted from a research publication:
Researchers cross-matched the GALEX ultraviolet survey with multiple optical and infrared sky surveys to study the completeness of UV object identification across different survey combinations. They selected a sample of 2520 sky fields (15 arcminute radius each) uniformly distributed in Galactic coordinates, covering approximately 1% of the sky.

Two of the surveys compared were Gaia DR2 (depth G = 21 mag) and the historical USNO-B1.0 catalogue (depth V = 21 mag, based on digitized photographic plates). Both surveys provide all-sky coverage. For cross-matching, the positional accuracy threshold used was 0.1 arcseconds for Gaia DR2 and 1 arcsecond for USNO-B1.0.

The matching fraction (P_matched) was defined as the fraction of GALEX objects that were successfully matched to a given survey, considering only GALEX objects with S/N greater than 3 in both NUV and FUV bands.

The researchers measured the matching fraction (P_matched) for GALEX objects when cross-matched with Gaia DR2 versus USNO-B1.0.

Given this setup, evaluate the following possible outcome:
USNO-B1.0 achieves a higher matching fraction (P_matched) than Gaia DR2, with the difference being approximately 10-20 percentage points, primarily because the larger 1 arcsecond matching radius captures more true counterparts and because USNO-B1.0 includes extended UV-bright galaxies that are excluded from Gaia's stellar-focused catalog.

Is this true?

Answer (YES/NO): NO